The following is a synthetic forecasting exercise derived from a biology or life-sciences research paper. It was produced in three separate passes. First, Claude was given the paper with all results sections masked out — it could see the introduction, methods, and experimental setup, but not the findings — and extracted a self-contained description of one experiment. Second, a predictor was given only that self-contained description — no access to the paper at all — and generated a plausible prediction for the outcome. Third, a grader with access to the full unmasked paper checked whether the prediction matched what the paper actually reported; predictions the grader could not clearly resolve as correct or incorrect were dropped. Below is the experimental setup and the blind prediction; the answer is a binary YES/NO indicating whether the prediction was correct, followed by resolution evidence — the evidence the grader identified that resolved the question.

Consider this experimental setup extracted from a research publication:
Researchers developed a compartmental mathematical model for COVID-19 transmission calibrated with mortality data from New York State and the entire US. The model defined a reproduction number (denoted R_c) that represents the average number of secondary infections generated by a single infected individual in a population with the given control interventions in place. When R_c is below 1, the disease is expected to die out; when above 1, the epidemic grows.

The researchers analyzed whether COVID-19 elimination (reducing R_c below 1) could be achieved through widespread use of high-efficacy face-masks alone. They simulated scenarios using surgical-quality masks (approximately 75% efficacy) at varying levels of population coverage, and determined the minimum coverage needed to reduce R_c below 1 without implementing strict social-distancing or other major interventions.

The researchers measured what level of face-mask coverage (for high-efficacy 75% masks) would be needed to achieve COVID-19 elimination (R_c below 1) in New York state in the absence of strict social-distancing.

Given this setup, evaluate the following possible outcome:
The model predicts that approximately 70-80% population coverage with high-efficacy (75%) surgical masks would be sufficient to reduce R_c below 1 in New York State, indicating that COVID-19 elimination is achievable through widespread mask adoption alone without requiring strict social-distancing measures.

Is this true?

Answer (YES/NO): YES